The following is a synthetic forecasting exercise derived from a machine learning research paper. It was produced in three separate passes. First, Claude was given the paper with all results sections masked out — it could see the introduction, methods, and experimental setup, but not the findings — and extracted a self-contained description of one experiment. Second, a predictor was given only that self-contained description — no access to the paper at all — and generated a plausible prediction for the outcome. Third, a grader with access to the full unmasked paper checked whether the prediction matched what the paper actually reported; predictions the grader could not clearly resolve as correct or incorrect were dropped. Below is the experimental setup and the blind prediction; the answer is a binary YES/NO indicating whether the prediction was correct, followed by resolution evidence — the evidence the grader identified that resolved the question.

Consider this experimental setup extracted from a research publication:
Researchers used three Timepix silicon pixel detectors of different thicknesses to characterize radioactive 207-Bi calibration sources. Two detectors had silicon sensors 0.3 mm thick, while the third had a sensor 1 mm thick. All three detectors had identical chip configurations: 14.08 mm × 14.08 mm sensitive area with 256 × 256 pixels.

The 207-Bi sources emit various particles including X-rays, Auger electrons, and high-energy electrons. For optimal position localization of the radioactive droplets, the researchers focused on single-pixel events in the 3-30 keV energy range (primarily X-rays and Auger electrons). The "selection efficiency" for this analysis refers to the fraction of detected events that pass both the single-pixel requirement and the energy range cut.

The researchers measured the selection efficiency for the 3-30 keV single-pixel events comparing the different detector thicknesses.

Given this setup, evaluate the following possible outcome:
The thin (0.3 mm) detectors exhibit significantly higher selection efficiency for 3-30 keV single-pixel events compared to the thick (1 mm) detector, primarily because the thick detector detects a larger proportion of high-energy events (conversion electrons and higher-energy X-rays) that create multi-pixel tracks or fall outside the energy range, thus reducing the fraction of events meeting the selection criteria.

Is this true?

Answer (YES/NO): NO